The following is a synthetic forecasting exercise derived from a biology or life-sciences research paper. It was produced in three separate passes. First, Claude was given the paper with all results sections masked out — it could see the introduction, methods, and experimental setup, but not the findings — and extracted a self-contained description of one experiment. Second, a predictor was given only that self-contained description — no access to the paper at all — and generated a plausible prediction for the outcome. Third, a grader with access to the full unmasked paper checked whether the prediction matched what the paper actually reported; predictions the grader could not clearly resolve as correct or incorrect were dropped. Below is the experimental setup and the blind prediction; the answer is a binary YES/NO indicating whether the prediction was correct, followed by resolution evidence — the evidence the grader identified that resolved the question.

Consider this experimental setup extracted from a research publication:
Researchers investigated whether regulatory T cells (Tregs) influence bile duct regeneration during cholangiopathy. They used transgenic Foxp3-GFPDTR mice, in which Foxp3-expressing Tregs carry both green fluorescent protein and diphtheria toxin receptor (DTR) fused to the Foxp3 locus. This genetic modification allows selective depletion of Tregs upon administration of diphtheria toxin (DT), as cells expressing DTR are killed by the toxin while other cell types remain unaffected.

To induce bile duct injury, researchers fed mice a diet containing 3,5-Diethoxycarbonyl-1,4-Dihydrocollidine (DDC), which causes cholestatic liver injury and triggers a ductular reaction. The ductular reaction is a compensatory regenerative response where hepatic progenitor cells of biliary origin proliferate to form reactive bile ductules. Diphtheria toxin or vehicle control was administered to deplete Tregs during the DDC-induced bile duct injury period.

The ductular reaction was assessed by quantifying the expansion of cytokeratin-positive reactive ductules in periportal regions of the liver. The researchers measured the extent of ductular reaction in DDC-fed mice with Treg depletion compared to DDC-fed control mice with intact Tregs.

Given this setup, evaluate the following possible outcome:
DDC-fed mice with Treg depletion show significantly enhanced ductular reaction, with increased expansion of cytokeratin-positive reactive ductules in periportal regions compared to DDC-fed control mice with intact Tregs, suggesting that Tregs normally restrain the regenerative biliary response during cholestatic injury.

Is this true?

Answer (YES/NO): NO